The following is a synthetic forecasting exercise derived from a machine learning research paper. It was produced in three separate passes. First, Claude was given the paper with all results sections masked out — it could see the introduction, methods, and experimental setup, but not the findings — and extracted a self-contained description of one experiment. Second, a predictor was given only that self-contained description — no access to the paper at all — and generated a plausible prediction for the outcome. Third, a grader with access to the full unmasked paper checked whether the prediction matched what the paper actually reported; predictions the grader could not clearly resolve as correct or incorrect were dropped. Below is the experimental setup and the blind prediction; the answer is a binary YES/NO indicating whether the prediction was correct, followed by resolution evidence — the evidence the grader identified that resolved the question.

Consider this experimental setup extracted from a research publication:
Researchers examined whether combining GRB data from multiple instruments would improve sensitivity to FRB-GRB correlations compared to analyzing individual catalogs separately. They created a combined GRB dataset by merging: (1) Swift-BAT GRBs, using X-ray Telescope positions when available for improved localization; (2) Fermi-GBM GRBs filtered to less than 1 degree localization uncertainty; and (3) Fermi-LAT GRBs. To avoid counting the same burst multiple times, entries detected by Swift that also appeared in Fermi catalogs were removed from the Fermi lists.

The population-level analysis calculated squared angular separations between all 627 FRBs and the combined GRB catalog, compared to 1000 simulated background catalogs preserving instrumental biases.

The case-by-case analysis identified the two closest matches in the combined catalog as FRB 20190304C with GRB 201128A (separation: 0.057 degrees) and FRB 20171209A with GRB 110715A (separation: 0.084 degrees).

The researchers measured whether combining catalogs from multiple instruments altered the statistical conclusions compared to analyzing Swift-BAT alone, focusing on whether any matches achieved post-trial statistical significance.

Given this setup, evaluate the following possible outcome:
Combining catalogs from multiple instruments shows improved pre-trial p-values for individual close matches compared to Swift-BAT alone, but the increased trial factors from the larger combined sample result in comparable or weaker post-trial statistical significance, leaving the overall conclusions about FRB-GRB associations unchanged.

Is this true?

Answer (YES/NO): NO